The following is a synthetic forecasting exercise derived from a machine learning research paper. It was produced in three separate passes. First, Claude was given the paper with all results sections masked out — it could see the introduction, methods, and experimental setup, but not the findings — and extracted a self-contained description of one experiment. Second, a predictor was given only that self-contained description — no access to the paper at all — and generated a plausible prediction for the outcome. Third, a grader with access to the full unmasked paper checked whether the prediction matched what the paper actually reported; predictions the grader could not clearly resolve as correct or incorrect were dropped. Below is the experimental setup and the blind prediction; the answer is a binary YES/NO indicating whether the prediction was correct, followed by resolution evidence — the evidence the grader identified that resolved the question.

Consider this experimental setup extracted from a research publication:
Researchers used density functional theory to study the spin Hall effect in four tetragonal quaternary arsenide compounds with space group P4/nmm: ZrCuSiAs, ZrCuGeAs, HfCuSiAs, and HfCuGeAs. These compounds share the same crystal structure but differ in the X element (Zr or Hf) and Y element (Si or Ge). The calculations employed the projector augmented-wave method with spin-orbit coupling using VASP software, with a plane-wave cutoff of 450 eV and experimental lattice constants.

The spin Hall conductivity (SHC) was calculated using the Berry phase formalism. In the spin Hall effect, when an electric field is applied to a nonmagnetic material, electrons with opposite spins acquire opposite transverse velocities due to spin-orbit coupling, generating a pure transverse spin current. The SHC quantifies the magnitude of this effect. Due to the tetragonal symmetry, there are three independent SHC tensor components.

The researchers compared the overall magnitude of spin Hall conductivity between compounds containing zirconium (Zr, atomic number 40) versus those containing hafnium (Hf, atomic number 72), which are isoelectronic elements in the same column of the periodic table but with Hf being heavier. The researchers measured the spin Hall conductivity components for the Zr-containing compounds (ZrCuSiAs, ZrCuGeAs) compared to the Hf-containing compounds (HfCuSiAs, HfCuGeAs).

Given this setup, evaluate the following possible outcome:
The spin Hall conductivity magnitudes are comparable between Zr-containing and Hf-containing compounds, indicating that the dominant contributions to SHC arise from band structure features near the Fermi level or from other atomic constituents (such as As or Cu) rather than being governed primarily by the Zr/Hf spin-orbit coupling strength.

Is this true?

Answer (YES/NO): NO